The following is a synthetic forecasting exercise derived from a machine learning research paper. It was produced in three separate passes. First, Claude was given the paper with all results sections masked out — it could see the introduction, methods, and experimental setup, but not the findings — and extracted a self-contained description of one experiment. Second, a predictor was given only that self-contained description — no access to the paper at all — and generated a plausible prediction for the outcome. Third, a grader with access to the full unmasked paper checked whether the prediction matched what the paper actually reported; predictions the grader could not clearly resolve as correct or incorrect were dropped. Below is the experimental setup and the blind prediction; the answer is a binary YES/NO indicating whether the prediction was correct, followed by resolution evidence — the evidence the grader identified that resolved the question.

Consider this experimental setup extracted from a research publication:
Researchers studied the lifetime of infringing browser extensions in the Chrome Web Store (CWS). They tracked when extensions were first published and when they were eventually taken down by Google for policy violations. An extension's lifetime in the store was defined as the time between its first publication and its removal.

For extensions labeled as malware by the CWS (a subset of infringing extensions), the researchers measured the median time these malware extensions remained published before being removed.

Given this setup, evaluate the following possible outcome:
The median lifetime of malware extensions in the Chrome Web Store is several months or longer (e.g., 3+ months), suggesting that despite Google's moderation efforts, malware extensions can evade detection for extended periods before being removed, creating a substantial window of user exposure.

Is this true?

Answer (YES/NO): YES